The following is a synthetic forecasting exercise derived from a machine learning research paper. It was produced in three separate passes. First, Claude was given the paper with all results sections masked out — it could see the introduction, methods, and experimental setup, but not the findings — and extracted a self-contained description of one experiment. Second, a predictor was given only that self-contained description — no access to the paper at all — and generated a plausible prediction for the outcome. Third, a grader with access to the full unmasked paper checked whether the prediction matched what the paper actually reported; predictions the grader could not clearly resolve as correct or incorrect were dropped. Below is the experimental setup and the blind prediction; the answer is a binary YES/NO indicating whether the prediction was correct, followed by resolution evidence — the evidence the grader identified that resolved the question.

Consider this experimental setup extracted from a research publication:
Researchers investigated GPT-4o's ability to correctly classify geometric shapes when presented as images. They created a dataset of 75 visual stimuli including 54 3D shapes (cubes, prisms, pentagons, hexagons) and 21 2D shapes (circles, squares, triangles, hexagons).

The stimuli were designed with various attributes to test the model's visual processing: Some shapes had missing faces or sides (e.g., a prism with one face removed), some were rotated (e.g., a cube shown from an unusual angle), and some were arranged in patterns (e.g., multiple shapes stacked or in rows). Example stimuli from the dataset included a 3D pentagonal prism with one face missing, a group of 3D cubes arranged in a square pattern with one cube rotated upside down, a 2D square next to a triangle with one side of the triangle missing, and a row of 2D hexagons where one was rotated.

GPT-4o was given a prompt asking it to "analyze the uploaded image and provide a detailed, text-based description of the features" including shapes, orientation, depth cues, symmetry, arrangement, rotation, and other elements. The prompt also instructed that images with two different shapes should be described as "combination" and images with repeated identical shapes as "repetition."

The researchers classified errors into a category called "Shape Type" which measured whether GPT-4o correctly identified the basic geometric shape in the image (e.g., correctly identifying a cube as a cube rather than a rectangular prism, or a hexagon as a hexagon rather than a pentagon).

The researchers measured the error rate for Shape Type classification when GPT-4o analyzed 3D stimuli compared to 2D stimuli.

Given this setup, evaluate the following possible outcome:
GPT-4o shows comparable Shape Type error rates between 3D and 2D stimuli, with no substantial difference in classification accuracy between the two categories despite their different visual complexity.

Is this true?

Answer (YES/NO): NO